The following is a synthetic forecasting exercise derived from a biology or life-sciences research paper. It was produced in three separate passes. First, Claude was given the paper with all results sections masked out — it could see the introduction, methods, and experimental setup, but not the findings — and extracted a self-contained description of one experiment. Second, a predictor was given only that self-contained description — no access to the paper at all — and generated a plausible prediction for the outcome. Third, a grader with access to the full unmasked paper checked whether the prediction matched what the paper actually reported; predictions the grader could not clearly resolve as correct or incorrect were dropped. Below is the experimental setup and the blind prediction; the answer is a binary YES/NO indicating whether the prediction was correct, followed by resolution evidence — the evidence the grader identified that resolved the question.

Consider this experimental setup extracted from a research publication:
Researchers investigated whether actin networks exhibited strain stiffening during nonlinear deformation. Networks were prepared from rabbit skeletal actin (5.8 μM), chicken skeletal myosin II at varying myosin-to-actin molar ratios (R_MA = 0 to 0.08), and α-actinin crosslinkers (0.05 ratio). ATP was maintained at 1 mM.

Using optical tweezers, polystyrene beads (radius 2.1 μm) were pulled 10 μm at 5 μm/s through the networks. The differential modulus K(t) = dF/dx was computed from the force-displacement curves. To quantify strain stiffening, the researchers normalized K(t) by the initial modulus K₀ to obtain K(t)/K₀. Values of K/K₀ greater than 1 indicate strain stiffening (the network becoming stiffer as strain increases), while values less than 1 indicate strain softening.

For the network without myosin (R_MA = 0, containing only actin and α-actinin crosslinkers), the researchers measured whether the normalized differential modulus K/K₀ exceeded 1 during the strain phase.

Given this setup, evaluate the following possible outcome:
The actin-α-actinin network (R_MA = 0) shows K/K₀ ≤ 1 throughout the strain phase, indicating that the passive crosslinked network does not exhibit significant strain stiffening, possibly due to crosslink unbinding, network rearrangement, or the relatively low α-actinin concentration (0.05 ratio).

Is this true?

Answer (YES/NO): NO